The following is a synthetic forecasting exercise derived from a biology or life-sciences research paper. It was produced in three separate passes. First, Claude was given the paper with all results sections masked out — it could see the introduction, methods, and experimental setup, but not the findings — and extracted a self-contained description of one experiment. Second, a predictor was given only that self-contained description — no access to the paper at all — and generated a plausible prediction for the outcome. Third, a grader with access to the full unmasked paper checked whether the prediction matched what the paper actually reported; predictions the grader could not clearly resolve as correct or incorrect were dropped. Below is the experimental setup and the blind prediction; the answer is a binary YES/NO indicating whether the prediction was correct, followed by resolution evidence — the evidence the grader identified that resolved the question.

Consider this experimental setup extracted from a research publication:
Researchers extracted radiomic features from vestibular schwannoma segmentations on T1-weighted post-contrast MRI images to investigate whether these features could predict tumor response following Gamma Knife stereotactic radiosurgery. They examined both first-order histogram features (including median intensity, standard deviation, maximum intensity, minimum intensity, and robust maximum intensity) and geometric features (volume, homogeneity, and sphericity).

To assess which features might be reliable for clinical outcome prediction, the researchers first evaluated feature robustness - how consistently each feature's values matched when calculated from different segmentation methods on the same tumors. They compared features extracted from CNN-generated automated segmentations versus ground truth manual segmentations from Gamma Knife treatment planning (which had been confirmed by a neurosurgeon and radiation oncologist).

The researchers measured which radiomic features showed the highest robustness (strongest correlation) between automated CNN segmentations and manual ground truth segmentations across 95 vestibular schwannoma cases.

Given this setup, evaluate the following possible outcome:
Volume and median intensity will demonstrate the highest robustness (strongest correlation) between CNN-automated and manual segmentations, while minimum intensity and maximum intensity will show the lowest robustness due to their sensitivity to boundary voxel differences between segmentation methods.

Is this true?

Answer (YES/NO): NO